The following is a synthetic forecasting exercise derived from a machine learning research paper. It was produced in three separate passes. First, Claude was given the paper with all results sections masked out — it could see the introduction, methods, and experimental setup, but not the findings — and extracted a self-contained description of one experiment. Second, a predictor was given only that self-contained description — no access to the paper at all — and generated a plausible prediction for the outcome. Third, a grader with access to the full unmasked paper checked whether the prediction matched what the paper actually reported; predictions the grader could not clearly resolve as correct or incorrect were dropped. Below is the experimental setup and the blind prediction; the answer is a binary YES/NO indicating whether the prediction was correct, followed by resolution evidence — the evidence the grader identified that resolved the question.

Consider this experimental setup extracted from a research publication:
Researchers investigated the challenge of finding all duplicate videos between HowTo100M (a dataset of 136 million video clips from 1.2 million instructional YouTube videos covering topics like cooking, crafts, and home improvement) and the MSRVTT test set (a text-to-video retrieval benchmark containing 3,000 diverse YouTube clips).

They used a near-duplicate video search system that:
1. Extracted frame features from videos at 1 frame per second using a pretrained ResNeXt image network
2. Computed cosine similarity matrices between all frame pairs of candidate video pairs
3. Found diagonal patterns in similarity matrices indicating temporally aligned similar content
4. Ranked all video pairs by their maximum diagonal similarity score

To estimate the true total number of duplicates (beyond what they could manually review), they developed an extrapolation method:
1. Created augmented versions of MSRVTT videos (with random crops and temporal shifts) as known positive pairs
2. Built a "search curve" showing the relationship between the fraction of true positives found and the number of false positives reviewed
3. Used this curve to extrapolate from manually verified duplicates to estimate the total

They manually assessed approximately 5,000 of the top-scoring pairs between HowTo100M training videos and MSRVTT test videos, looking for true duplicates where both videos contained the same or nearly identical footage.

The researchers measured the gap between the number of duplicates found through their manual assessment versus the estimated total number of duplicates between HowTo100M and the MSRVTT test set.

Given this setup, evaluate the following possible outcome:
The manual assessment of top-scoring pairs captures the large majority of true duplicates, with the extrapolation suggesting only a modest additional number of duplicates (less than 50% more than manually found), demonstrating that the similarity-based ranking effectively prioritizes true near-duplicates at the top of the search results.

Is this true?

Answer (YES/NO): NO